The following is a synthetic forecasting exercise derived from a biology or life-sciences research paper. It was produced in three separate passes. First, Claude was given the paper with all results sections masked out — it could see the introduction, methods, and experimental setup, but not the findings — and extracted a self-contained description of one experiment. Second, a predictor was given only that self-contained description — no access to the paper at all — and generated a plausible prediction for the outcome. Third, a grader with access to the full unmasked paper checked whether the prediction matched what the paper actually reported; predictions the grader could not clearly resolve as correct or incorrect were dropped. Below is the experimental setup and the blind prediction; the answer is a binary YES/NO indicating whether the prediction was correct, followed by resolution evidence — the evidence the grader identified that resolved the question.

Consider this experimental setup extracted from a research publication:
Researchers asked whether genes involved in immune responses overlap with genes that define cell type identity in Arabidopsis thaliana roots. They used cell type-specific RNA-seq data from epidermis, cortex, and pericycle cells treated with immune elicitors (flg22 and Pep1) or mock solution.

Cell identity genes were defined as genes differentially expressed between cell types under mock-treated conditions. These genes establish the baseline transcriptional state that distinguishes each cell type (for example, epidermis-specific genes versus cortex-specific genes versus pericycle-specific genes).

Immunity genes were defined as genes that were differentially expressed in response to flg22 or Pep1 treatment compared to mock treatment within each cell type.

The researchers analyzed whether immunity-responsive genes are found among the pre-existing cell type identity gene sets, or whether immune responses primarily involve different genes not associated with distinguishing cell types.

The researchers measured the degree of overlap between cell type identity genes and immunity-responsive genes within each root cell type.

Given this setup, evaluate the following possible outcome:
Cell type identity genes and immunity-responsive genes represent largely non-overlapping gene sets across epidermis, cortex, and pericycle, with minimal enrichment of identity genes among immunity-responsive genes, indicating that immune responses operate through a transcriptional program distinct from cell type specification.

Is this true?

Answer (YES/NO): NO